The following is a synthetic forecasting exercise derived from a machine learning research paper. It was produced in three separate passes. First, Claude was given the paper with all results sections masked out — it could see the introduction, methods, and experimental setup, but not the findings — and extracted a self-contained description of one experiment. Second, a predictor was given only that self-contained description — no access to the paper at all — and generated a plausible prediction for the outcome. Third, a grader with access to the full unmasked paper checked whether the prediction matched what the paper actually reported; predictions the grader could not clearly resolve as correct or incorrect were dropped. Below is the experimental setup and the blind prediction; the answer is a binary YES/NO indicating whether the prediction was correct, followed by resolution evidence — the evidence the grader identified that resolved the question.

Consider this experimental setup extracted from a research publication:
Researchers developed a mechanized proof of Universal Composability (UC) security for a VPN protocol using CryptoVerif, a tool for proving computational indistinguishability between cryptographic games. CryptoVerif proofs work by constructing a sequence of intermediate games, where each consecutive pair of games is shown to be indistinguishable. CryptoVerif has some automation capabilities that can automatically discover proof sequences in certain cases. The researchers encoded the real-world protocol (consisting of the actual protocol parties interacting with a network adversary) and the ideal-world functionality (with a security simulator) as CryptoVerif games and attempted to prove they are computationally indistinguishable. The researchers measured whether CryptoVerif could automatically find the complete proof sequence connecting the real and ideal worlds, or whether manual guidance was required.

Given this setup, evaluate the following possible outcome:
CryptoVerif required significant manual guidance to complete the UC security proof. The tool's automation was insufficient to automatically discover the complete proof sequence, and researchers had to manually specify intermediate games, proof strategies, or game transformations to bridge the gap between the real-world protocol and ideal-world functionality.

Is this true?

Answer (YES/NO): YES